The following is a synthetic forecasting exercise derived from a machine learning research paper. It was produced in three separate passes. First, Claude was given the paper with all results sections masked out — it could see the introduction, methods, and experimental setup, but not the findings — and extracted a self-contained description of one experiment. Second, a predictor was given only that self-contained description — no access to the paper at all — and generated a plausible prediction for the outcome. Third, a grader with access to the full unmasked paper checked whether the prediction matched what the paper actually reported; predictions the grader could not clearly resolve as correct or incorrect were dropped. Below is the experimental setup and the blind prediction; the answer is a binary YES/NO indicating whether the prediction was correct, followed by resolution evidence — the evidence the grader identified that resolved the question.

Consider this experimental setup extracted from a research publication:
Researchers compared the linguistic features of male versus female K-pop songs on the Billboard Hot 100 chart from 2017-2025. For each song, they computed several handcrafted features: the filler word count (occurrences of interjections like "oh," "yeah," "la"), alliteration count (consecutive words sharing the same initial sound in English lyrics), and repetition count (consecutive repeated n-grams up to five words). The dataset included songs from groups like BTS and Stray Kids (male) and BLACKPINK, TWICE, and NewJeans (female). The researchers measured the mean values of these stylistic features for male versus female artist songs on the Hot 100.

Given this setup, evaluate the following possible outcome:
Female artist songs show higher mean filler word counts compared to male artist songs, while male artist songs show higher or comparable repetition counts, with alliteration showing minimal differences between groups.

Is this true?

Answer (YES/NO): NO